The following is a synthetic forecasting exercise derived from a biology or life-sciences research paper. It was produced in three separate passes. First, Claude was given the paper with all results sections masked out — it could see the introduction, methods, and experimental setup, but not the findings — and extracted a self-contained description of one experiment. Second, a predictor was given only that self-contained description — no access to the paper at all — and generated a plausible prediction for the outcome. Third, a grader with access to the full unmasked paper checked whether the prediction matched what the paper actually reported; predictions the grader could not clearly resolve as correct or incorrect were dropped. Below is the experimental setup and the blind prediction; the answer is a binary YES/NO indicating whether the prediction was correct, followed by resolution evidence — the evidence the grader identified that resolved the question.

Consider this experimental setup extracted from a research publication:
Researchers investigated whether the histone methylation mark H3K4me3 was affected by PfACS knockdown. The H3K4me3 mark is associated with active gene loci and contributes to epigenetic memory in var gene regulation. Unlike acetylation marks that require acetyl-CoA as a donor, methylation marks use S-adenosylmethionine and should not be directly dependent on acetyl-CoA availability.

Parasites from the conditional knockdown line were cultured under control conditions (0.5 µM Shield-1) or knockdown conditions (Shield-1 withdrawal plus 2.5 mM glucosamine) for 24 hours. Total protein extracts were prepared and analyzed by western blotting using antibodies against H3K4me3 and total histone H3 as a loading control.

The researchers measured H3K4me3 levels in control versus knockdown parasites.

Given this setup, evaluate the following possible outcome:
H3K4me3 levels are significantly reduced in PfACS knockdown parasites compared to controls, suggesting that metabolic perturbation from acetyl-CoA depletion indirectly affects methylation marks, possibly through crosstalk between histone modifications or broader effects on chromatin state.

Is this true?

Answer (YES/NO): NO